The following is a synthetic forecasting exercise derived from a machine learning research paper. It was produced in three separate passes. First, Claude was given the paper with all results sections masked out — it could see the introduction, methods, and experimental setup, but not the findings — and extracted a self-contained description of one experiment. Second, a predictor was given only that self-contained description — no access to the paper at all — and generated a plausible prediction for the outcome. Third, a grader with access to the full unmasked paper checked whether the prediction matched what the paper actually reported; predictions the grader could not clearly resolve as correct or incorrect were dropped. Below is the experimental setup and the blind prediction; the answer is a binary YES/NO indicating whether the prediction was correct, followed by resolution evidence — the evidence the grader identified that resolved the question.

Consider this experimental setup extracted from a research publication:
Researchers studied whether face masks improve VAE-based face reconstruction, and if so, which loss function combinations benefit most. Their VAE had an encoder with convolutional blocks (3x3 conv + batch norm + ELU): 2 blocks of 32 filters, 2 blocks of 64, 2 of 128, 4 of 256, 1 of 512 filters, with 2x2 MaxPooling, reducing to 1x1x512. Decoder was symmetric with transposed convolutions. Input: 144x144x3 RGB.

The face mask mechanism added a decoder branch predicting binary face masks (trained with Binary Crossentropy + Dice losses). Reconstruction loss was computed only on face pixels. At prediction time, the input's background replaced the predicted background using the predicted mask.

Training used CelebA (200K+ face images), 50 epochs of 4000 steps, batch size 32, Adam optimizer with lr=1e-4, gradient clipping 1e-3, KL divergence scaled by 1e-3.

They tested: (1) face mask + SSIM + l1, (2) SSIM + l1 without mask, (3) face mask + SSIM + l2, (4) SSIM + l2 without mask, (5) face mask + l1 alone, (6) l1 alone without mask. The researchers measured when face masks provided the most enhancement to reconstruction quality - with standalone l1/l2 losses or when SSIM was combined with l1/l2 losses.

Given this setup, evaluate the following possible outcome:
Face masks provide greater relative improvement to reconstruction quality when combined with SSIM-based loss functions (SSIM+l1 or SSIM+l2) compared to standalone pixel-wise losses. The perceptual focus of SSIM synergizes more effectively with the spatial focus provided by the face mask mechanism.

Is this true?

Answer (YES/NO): NO